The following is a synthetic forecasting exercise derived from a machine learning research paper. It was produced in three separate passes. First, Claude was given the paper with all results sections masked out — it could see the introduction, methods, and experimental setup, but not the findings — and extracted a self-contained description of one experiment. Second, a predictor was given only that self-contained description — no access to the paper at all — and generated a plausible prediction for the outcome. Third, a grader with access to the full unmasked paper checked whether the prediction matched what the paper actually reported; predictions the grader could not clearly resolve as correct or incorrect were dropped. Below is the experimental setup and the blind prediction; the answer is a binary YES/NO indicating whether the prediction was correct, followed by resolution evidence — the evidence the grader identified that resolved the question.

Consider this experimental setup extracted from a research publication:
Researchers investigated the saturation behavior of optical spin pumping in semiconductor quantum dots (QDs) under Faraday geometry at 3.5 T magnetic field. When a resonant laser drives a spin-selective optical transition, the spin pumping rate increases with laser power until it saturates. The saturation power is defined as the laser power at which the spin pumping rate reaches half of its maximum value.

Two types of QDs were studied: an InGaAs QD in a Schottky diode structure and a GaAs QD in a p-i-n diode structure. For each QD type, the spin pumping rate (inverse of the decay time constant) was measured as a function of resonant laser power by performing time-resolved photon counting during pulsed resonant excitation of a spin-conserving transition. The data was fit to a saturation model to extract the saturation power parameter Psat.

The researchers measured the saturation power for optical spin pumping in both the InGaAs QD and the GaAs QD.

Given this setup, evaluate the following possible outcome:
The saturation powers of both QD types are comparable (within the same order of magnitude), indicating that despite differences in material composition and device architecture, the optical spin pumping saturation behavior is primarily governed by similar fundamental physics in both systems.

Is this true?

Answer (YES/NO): YES